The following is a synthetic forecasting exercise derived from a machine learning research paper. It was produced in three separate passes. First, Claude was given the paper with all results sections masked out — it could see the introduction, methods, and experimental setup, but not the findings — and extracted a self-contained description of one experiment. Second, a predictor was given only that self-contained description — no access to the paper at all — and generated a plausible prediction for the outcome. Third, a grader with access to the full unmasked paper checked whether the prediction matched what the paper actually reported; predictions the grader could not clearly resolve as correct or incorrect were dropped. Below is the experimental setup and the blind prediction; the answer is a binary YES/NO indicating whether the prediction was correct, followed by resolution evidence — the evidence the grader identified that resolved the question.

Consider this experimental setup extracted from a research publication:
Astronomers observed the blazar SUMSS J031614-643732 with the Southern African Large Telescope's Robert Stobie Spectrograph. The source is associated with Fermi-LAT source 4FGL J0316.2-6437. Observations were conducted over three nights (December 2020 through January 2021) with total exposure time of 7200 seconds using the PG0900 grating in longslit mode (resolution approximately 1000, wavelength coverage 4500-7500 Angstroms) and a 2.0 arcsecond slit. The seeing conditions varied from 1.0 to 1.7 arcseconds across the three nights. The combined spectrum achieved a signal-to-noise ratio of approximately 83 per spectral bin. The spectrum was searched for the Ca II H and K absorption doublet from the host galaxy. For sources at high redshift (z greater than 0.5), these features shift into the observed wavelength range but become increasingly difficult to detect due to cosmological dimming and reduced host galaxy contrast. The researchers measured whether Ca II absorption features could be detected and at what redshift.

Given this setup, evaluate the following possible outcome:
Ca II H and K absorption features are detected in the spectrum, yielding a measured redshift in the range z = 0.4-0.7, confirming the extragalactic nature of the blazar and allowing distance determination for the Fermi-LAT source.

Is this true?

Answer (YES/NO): YES